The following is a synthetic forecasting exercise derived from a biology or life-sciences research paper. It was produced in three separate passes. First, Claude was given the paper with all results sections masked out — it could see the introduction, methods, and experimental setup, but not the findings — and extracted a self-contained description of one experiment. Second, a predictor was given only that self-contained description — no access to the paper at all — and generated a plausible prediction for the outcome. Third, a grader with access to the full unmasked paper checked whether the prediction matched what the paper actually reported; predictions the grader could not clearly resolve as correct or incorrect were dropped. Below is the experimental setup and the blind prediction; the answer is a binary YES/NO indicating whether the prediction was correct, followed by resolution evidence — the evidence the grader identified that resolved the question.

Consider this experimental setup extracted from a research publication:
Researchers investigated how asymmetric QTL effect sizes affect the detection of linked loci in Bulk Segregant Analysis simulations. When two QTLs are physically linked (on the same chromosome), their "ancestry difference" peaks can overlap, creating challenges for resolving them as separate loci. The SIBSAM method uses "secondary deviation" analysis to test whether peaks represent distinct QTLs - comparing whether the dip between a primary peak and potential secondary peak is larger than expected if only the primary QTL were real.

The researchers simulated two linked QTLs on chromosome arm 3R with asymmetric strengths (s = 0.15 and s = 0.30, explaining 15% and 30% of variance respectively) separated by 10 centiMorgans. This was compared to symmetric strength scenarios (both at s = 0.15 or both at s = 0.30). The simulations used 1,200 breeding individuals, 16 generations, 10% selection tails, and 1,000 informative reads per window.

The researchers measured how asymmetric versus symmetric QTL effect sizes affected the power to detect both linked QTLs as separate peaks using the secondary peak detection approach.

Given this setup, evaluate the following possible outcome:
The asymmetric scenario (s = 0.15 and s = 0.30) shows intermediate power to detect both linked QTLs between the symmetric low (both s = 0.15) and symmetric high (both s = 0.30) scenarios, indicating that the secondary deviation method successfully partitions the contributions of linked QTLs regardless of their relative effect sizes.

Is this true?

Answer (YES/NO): NO